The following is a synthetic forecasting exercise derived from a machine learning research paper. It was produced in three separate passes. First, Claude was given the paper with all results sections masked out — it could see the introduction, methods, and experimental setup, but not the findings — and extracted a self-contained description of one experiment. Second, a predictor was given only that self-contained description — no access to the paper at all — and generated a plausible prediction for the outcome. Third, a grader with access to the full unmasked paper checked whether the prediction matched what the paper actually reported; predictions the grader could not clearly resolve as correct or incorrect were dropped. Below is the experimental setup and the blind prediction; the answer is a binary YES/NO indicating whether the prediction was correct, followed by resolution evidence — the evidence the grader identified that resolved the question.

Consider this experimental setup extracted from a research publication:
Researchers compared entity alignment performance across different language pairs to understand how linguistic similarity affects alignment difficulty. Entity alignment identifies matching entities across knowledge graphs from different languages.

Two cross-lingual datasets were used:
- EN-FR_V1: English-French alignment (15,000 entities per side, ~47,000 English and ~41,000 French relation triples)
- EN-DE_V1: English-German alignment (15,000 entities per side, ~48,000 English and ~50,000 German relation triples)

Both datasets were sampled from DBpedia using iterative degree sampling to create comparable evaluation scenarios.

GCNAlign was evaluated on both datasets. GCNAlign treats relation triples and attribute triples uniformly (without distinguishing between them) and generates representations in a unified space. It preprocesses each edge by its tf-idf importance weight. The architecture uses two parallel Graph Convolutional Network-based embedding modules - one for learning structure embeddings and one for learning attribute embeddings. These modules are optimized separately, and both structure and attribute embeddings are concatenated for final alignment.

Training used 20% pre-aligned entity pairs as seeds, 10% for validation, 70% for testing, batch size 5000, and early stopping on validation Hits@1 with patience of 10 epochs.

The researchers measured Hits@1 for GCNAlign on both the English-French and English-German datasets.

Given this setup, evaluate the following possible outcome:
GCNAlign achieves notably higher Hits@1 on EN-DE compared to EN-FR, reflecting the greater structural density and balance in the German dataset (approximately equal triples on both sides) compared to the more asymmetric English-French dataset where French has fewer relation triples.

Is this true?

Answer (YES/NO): YES